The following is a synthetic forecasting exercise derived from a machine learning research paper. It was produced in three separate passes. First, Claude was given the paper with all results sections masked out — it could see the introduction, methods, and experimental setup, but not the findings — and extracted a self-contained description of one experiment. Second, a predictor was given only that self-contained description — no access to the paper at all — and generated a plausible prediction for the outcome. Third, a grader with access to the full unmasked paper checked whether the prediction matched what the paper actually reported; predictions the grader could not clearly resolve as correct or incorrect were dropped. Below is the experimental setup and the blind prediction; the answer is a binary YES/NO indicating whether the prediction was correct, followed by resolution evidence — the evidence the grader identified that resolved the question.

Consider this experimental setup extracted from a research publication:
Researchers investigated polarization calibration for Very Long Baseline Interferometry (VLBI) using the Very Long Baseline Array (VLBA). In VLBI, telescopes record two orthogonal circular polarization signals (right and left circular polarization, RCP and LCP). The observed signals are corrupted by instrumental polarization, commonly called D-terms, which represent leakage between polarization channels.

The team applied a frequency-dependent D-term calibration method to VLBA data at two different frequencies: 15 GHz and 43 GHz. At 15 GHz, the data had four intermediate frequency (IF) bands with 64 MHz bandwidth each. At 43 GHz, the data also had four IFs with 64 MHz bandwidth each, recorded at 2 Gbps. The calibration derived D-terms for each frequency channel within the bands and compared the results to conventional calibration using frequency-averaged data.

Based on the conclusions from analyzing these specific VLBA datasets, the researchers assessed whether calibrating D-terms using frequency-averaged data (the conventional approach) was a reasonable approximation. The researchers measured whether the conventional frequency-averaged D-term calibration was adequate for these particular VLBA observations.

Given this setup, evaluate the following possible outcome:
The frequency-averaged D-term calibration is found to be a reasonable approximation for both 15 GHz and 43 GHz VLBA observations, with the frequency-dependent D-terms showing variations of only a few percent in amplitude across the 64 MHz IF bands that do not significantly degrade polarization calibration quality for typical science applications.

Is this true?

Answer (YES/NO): NO